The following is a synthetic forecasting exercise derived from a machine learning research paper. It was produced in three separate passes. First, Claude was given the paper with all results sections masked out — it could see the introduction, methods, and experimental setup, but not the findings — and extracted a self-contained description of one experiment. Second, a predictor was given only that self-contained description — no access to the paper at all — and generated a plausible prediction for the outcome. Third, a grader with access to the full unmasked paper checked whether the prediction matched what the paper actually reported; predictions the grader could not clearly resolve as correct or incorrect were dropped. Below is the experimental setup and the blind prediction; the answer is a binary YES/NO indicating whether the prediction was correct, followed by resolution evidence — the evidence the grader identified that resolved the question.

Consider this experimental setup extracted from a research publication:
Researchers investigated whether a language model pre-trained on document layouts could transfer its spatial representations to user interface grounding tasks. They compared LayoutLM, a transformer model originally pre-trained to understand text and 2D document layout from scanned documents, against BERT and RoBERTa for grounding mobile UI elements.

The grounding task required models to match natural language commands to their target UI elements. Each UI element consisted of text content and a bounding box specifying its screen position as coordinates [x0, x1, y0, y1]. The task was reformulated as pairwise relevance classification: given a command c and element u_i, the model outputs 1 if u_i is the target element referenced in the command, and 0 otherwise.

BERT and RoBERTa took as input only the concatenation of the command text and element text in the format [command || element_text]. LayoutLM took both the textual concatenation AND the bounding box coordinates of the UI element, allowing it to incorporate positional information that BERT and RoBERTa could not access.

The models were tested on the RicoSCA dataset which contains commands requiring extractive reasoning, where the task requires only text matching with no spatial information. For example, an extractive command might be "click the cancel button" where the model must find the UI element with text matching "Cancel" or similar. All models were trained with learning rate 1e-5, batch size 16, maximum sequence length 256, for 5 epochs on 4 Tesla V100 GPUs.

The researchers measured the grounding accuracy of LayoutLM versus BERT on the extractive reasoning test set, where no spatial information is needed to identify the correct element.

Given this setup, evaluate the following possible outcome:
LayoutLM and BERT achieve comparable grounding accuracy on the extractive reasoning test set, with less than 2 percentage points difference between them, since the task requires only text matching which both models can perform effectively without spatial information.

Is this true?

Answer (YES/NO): YES